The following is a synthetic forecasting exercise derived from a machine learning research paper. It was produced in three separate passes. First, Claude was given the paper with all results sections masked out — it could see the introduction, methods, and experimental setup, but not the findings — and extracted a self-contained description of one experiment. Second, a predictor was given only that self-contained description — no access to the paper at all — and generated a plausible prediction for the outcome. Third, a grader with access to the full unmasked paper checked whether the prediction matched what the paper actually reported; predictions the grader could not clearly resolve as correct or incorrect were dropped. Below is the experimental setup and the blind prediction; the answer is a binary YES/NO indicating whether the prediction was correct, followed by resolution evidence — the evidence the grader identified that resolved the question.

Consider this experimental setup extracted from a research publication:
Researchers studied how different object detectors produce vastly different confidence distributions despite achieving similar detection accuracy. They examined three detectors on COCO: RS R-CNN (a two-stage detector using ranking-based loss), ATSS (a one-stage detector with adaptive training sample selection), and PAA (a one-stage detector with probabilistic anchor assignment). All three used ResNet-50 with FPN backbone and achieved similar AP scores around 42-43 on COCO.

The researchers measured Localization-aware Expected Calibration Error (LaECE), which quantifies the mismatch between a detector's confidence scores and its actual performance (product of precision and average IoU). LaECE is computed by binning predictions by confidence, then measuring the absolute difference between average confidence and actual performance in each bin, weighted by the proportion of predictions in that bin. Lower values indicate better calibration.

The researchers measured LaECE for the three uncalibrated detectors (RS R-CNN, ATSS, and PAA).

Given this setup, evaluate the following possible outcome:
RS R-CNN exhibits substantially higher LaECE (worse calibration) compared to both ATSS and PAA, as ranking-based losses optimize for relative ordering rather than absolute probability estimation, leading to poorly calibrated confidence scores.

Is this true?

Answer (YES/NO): YES